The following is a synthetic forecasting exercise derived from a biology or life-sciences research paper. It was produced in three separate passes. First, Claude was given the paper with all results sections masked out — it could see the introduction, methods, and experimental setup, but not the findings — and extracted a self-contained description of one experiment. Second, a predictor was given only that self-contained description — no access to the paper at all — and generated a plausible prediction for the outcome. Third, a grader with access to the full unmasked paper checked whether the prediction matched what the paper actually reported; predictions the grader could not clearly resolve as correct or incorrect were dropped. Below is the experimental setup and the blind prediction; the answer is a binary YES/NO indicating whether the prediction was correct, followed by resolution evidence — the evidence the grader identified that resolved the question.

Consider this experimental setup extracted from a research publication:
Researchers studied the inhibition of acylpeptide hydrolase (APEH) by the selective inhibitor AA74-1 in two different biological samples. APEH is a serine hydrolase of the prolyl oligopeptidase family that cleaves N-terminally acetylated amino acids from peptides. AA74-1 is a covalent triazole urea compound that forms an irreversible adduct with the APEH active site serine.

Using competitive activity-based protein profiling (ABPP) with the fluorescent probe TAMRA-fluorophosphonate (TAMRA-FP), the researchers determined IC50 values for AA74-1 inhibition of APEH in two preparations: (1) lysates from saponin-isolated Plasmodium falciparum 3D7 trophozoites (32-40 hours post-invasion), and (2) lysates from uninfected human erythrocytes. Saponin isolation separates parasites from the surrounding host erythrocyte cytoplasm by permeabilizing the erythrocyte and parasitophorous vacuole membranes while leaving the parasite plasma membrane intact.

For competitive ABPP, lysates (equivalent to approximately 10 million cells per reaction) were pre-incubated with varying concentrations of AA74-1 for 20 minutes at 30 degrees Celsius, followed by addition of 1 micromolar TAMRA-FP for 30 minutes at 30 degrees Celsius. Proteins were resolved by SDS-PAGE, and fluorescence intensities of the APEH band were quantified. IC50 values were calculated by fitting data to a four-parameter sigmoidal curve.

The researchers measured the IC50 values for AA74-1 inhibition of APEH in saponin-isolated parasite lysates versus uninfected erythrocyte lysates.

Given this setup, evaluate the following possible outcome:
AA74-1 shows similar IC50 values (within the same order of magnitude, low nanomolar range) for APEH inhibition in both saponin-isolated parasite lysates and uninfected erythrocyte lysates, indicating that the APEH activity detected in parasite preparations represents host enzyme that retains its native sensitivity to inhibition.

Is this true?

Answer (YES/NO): YES